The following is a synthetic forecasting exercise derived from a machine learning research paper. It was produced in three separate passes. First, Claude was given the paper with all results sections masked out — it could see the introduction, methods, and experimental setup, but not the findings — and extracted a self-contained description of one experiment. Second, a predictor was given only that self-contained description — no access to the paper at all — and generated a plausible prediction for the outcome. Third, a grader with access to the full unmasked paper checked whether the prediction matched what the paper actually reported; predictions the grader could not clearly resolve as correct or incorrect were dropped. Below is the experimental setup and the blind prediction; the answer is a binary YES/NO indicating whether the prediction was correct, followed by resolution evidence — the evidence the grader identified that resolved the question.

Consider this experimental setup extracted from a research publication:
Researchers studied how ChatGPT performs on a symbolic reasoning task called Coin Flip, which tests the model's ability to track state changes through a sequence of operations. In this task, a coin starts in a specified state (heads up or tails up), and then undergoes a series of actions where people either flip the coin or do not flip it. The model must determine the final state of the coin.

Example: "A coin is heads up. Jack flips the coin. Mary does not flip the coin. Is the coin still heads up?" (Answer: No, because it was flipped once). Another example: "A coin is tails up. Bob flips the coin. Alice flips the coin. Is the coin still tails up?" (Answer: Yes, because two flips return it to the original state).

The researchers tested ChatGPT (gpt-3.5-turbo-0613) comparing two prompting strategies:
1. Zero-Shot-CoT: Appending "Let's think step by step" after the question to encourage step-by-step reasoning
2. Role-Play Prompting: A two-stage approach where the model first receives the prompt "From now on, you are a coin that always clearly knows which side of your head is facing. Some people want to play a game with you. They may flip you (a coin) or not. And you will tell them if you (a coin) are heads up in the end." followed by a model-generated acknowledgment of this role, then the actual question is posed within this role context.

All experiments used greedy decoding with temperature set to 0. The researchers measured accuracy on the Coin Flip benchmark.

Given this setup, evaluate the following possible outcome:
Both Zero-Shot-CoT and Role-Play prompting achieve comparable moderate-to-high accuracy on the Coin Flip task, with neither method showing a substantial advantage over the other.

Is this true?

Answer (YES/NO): NO